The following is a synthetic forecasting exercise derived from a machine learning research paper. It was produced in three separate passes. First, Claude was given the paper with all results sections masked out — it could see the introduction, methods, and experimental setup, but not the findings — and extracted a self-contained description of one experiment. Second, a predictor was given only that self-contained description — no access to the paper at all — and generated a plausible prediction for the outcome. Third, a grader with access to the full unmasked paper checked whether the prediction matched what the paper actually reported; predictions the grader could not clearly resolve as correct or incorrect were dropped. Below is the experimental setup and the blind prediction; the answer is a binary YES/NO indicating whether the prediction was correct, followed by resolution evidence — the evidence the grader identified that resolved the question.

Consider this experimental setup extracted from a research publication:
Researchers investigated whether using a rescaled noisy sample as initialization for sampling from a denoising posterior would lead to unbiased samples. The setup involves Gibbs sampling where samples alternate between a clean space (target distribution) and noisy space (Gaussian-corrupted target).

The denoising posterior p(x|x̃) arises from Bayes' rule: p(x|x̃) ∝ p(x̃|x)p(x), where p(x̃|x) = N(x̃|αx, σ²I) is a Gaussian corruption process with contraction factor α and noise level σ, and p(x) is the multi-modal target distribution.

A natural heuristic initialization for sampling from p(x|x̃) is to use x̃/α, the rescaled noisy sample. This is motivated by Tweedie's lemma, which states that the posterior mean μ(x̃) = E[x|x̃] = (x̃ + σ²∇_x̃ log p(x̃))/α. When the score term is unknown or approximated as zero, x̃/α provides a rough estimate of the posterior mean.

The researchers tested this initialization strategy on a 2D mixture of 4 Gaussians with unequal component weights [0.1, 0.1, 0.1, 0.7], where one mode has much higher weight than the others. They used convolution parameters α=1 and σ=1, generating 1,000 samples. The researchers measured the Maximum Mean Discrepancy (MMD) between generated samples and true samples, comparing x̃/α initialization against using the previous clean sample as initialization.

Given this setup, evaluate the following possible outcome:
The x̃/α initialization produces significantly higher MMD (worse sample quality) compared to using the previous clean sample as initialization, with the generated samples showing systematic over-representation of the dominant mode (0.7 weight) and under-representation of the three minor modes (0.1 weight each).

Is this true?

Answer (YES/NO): NO